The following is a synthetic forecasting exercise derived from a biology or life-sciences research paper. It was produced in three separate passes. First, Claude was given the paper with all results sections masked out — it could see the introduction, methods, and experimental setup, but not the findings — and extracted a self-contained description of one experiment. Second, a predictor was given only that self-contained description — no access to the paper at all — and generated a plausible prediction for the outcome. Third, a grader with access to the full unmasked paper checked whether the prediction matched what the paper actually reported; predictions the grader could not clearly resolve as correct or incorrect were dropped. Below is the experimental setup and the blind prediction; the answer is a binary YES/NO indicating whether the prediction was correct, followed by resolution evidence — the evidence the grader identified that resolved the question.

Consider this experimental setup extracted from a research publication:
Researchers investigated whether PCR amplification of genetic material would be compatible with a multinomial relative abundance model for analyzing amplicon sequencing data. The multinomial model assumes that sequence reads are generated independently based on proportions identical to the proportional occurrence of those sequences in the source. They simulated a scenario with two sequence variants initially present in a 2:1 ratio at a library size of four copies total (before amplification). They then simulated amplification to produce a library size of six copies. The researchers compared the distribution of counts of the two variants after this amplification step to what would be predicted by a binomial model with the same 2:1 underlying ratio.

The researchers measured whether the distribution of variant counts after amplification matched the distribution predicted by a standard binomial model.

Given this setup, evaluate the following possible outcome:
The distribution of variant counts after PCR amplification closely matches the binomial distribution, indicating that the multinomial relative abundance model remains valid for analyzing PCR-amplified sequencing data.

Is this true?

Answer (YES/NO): NO